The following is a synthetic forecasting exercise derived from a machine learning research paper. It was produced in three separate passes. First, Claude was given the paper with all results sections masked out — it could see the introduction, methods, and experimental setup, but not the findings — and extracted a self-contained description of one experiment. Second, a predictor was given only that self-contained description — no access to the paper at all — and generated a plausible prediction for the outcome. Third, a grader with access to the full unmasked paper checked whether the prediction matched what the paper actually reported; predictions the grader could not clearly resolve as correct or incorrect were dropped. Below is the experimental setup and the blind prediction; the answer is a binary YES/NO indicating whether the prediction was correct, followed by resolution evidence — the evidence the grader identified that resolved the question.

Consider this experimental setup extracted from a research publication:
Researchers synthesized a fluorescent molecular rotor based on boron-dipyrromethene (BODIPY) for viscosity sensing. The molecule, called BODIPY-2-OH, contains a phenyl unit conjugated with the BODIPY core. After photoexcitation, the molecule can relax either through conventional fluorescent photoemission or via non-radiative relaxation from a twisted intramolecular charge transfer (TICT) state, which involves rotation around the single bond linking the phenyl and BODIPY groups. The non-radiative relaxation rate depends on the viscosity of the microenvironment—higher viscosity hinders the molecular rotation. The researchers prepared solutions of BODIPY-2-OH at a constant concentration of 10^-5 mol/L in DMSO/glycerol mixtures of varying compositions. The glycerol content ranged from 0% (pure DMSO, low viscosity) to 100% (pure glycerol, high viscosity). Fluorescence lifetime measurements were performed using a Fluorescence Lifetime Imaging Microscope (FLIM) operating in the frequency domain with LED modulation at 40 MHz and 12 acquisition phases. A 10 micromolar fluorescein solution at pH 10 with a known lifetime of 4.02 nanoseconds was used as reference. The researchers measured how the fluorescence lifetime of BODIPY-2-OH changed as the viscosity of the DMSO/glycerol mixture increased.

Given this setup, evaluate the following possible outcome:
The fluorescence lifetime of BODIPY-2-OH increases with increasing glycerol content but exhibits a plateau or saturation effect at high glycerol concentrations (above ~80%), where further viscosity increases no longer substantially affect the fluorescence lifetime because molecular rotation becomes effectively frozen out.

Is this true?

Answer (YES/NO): NO